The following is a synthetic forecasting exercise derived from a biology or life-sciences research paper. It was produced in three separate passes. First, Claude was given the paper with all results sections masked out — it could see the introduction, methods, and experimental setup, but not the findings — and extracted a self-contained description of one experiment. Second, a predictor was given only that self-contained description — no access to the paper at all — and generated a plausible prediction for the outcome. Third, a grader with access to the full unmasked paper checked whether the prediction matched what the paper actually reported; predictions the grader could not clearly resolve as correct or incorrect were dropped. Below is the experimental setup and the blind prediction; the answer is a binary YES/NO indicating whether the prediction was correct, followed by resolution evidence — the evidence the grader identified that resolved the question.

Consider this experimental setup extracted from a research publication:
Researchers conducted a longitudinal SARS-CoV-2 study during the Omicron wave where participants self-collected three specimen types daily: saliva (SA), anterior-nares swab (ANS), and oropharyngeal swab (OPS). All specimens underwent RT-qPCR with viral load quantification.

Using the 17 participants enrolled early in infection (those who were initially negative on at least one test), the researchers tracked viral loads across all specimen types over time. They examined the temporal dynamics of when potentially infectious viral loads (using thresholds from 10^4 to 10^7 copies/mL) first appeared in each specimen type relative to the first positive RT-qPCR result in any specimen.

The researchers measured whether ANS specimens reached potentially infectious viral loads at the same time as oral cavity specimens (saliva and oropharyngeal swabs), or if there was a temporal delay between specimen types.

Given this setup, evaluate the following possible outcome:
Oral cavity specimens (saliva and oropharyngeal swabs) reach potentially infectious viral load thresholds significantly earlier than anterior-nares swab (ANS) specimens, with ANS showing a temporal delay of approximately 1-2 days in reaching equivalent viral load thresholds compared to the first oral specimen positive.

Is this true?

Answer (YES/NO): NO